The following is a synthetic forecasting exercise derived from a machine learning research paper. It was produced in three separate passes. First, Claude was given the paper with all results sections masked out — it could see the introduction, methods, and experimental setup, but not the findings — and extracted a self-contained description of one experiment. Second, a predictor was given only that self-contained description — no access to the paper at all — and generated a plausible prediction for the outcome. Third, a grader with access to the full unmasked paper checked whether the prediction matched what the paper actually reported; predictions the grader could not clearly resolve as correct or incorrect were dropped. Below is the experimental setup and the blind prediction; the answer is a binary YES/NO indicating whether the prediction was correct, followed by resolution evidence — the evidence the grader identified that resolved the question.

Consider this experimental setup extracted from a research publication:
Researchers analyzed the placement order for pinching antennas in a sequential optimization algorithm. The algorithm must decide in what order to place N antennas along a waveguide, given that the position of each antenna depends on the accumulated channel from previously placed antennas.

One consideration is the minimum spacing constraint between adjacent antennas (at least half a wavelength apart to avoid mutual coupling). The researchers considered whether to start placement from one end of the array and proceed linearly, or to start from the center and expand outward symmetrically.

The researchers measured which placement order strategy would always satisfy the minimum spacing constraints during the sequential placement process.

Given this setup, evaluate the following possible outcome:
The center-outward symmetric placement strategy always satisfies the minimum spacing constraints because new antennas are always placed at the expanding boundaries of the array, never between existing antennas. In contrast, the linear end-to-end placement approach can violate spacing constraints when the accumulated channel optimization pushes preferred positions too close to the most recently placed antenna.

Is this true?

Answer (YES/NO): YES